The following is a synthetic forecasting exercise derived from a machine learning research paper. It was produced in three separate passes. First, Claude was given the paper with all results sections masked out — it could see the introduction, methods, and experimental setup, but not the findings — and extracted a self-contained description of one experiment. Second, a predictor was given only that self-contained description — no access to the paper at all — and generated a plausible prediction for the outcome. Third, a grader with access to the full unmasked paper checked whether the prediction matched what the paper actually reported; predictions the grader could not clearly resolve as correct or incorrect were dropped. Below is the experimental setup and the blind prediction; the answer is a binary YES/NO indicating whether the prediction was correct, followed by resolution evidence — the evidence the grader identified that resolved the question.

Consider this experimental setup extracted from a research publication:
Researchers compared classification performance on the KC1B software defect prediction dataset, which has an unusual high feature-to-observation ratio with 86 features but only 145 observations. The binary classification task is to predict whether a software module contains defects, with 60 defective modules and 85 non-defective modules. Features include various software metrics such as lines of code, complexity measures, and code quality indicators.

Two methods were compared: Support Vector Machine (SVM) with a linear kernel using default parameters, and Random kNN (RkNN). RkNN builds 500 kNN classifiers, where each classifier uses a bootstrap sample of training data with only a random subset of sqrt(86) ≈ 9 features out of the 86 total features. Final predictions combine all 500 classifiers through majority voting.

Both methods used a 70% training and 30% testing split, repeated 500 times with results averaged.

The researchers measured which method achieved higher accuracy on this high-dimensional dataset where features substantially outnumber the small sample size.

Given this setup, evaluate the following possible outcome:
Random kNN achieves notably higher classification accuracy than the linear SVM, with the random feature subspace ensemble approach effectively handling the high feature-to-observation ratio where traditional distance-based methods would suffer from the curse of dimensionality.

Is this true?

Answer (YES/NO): YES